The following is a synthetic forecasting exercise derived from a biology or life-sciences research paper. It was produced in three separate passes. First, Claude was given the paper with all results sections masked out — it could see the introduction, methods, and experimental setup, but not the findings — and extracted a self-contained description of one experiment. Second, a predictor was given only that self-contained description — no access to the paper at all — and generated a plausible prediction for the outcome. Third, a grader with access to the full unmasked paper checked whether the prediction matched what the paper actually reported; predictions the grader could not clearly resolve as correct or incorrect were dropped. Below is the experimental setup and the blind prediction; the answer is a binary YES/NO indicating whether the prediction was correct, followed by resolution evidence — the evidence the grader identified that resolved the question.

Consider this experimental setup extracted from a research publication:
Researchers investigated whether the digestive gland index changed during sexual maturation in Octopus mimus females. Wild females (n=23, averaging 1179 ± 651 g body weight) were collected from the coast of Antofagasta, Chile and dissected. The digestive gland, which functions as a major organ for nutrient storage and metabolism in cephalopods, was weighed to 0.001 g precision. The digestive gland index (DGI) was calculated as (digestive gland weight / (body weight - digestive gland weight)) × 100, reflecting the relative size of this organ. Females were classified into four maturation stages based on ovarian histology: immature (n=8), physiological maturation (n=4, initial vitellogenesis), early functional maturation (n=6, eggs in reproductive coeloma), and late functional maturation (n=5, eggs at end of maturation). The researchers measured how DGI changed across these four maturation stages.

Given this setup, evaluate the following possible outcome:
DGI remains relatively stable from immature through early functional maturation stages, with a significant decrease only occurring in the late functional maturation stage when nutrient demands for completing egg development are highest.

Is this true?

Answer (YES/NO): NO